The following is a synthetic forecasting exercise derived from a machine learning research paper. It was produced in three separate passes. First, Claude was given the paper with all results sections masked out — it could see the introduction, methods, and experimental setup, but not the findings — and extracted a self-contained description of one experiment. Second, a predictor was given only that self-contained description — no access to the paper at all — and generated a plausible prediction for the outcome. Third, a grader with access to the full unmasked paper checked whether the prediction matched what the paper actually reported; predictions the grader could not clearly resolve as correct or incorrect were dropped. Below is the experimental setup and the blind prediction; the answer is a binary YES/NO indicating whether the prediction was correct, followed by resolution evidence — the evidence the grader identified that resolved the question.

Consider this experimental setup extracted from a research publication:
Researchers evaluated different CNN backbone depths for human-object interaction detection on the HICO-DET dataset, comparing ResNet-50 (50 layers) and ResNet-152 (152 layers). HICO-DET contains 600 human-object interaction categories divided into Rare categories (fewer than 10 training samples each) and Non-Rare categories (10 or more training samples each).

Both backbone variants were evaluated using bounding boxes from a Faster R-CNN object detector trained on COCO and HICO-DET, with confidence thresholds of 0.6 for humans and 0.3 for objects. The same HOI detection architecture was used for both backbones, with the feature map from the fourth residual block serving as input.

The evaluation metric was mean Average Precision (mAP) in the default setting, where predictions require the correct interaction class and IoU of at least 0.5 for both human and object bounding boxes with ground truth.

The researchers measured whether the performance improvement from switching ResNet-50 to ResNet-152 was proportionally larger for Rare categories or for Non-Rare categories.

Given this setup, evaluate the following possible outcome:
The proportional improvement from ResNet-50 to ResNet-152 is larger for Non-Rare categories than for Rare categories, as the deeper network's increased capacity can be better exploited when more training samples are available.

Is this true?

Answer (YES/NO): NO